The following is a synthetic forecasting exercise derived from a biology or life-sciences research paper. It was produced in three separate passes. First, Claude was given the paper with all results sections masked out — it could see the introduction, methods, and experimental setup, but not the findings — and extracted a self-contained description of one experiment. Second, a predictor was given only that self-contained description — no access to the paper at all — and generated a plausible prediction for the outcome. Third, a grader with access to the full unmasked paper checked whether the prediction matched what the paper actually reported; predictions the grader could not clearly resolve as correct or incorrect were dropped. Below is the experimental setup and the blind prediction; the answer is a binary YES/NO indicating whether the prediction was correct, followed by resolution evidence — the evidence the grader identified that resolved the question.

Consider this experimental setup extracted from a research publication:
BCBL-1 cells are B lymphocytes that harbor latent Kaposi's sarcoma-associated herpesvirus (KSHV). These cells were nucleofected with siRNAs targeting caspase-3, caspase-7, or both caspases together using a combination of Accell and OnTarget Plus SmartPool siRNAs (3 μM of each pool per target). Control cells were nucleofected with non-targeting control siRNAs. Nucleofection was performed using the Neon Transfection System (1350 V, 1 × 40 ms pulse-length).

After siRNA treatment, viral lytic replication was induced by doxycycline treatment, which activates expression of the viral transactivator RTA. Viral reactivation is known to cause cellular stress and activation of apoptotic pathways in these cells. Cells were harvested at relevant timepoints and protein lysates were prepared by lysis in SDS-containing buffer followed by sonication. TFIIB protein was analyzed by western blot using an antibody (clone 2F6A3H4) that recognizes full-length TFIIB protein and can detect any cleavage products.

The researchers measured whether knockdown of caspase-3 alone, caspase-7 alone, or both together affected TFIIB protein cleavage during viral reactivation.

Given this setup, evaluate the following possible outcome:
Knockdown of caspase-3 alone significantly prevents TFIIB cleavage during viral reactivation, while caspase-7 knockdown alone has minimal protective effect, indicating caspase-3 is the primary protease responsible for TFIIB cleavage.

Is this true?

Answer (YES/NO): NO